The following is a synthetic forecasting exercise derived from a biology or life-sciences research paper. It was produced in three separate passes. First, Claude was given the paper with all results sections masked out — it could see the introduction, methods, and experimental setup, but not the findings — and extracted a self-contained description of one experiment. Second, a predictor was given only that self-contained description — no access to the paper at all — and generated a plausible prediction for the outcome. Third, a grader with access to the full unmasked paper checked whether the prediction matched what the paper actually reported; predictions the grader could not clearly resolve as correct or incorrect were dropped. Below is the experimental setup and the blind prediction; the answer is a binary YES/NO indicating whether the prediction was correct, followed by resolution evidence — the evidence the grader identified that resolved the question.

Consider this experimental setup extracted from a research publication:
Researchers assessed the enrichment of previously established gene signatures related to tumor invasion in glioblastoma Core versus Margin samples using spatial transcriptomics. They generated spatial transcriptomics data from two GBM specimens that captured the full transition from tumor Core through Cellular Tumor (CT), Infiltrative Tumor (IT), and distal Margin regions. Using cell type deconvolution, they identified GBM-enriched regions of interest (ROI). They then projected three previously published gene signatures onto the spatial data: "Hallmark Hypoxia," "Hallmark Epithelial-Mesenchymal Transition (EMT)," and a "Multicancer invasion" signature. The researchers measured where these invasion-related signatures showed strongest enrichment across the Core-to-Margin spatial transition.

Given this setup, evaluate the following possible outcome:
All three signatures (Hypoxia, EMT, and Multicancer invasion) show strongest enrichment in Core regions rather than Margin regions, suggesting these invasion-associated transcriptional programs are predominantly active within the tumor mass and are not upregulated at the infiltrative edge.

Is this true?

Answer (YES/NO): YES